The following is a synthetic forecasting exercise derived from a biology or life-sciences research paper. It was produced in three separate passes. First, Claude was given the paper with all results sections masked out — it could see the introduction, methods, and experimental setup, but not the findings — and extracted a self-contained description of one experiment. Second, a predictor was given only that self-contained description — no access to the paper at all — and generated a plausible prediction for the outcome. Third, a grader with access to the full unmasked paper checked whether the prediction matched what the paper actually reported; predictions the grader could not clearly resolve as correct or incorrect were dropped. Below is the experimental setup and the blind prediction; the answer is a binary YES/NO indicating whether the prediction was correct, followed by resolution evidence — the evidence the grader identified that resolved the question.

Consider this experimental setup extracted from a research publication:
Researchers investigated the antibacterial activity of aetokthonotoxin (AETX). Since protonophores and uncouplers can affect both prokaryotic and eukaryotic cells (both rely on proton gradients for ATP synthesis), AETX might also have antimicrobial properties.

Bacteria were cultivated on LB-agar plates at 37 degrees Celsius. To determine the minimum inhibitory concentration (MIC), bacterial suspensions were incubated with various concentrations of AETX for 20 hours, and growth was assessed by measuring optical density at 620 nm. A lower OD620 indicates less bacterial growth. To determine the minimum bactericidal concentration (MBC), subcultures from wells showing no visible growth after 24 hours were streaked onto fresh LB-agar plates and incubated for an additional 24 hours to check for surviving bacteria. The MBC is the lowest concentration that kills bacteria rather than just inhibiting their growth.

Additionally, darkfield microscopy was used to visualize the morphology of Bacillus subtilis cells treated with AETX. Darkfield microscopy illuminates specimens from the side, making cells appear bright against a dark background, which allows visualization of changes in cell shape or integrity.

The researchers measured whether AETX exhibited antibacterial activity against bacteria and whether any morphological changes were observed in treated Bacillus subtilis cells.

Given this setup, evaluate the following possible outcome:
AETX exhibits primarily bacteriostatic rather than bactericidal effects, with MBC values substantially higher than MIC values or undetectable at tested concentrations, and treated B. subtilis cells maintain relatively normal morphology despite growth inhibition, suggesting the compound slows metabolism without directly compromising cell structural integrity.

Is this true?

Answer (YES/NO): NO